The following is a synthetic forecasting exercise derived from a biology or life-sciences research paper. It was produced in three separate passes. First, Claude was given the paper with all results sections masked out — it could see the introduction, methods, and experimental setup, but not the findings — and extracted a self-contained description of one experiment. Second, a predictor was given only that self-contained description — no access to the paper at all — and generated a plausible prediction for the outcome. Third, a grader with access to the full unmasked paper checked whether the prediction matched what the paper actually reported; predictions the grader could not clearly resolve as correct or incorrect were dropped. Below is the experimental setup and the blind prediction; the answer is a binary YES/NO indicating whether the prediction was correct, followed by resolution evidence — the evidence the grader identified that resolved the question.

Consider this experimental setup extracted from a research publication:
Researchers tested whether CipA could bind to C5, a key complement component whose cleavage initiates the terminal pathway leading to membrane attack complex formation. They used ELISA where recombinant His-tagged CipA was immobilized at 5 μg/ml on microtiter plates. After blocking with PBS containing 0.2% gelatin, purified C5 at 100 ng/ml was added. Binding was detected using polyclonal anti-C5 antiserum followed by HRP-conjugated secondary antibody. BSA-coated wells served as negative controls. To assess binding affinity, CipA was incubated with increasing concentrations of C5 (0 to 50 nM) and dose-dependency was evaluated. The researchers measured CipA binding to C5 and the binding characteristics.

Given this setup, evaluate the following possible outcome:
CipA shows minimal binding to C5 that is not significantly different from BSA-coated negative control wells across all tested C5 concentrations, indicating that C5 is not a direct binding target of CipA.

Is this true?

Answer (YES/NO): NO